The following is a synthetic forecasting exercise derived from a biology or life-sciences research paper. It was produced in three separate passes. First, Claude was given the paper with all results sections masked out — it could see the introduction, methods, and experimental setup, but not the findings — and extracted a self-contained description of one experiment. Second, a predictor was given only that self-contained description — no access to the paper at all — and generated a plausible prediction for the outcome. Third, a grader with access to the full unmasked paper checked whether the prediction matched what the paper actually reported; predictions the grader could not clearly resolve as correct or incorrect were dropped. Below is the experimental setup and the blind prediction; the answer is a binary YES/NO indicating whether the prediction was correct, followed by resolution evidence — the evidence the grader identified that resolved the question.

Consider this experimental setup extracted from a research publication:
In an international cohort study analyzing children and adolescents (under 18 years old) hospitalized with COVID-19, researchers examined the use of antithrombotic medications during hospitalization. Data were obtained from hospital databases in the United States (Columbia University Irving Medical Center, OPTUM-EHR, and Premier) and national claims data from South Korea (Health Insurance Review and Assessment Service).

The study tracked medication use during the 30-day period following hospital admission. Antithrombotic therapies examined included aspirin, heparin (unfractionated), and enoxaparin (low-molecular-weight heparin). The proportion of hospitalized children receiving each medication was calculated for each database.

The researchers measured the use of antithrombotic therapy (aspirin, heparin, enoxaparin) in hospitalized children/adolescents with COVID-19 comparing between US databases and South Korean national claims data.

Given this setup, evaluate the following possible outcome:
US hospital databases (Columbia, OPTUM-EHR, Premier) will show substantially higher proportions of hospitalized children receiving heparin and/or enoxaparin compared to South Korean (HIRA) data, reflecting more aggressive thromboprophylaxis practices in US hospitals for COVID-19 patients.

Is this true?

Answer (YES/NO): YES